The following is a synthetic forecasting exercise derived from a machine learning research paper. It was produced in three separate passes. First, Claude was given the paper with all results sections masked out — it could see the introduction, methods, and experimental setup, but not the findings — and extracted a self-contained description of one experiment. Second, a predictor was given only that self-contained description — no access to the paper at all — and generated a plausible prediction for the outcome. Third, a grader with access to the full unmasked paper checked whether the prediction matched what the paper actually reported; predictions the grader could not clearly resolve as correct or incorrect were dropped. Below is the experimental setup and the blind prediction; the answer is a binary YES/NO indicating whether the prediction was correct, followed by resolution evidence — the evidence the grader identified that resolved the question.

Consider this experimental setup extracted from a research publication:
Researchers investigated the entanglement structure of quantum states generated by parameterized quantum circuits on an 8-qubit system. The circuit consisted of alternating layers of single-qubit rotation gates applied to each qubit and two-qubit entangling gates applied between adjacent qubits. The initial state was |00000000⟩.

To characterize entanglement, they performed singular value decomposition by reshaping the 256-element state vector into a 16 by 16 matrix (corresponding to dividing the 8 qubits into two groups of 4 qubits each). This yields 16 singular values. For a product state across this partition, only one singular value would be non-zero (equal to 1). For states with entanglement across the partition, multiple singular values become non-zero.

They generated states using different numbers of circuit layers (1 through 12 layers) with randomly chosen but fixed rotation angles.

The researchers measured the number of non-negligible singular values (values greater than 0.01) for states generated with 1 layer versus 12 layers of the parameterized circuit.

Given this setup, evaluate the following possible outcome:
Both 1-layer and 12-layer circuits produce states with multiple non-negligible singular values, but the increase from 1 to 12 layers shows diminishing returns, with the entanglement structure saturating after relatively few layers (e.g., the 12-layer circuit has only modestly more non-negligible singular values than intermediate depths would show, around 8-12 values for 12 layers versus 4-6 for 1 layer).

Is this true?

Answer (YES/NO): NO